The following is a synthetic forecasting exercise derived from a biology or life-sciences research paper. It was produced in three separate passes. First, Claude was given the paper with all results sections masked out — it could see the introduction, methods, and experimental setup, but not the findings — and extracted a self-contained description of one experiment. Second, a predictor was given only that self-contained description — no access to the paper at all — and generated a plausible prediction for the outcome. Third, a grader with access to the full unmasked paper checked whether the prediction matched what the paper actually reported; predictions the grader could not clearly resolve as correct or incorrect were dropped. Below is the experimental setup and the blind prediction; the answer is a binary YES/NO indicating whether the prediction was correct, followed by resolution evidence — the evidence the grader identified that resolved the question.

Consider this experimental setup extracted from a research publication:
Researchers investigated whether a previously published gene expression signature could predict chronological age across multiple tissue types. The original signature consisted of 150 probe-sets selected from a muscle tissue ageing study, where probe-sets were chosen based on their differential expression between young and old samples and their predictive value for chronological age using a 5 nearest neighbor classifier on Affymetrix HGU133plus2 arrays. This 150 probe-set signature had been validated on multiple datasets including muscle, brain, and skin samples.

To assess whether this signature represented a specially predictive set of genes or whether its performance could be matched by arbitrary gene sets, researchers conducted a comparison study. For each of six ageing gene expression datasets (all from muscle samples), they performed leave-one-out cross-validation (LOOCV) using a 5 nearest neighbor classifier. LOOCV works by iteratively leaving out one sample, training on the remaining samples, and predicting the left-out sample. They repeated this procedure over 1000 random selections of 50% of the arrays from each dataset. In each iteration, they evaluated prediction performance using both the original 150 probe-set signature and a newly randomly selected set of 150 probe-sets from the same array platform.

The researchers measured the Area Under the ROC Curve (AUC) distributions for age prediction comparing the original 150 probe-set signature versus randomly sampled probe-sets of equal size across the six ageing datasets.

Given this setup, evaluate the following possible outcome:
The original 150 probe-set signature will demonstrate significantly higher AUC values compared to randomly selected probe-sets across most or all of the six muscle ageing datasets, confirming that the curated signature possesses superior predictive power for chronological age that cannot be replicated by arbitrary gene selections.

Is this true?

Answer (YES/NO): NO